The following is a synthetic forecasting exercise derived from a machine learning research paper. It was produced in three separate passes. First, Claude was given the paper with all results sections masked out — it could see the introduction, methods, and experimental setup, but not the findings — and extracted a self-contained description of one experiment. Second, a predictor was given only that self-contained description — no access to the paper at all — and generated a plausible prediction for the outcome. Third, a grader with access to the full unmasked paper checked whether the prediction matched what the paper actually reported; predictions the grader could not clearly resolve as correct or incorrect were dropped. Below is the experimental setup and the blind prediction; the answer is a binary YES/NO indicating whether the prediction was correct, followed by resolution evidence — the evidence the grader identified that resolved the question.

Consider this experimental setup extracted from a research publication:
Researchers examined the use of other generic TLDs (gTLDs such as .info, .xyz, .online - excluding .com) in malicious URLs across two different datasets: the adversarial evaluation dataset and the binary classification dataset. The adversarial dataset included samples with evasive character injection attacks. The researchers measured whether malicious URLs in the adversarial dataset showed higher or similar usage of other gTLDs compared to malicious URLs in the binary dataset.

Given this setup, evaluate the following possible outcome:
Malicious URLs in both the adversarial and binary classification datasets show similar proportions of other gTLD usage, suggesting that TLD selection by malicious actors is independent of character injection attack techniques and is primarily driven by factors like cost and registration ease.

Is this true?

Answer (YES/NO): NO